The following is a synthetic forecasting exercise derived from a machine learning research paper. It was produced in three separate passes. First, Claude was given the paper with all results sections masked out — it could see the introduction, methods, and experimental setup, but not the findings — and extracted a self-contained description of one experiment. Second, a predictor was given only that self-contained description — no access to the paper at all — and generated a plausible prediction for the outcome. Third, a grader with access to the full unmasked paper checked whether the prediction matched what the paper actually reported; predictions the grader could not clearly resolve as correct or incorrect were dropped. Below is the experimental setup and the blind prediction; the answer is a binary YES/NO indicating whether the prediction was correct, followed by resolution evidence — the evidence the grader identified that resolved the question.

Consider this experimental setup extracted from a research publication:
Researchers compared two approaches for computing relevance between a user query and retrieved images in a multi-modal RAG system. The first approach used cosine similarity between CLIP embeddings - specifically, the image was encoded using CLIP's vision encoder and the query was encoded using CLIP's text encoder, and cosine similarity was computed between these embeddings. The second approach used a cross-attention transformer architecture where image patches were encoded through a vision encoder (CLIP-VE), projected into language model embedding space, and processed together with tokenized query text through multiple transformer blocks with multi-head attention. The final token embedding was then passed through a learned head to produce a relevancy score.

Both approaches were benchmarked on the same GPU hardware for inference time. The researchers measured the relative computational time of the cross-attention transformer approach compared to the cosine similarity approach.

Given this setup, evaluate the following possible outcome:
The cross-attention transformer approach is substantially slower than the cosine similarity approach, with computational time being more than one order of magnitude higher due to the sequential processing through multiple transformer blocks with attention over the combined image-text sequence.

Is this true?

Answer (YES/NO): YES